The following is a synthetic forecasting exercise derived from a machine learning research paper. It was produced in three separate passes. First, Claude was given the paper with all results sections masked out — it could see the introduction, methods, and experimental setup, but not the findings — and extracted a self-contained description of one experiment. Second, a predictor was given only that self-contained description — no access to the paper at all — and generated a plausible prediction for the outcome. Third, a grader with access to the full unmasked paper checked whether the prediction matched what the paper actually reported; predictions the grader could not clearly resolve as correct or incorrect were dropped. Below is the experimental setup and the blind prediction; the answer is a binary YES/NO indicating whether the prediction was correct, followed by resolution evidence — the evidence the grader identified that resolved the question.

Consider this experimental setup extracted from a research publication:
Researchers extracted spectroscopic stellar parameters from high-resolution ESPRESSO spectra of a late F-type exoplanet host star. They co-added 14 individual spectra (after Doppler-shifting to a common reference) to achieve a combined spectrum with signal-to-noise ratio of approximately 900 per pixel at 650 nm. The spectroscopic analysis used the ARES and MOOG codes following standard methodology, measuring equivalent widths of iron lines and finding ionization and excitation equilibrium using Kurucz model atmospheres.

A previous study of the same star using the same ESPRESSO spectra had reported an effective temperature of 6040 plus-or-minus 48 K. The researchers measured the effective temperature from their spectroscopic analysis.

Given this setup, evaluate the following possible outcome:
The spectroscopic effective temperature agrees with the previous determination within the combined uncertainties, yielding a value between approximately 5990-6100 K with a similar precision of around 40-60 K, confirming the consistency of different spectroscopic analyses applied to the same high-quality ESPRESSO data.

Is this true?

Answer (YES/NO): NO